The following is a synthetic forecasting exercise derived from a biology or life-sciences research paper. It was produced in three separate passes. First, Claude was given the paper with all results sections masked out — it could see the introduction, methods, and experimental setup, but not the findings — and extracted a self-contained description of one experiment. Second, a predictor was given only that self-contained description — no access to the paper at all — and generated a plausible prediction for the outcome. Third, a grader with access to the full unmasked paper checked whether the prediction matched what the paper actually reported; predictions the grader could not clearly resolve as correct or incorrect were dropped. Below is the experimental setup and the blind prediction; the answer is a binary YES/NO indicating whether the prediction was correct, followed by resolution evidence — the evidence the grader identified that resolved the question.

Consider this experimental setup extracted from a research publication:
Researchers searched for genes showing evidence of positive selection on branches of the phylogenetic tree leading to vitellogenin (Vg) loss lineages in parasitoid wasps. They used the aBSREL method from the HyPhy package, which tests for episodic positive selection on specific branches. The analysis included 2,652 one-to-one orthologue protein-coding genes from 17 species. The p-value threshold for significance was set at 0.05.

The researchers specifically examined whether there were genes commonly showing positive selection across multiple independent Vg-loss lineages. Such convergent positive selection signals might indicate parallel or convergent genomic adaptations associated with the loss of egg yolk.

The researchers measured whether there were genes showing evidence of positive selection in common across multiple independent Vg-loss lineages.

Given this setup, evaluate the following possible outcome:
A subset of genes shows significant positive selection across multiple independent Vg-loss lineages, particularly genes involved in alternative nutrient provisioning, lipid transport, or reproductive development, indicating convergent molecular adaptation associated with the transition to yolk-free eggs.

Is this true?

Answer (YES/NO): NO